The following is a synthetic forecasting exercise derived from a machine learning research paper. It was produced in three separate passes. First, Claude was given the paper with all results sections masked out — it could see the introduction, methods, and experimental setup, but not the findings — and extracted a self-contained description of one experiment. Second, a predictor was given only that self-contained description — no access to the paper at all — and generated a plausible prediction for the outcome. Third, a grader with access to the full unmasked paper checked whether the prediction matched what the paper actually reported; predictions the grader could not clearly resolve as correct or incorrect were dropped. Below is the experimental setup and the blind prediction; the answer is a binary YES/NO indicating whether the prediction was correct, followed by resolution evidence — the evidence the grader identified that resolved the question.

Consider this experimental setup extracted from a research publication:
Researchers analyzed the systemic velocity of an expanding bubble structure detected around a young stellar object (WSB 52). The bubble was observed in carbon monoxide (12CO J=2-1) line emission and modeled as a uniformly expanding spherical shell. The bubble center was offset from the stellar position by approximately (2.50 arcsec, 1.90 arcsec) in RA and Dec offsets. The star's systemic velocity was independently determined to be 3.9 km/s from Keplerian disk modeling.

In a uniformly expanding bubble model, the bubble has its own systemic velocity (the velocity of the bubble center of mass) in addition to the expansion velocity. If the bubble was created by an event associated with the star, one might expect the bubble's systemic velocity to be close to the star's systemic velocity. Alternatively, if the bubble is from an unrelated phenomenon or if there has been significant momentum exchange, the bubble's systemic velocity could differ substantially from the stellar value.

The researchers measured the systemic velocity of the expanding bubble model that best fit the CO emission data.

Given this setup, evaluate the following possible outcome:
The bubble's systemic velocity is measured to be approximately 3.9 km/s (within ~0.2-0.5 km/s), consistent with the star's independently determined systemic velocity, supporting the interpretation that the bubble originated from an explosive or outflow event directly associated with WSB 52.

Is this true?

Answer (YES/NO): NO